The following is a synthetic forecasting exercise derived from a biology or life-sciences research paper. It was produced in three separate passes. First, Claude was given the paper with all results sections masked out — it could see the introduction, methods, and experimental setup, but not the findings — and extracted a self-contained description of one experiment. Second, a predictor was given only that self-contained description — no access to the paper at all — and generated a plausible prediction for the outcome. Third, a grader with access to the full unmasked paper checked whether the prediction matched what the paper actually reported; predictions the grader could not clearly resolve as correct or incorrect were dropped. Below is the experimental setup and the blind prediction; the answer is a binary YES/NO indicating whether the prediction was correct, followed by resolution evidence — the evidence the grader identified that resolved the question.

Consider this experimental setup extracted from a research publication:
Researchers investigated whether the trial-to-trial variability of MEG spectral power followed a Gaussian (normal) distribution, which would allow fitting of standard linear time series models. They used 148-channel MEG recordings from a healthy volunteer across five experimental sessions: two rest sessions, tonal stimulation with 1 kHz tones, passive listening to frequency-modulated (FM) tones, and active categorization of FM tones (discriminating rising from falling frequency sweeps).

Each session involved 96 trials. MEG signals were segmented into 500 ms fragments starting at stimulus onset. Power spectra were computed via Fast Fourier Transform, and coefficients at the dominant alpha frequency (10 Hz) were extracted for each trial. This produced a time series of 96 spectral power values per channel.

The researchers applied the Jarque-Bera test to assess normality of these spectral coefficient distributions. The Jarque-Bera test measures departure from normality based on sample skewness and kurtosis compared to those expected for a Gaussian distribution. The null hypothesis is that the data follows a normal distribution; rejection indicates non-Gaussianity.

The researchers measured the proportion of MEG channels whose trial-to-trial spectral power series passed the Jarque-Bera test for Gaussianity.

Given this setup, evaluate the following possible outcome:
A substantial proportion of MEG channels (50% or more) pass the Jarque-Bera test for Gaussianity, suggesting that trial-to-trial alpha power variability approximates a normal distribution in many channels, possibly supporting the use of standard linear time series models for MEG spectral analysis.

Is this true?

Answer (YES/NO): NO